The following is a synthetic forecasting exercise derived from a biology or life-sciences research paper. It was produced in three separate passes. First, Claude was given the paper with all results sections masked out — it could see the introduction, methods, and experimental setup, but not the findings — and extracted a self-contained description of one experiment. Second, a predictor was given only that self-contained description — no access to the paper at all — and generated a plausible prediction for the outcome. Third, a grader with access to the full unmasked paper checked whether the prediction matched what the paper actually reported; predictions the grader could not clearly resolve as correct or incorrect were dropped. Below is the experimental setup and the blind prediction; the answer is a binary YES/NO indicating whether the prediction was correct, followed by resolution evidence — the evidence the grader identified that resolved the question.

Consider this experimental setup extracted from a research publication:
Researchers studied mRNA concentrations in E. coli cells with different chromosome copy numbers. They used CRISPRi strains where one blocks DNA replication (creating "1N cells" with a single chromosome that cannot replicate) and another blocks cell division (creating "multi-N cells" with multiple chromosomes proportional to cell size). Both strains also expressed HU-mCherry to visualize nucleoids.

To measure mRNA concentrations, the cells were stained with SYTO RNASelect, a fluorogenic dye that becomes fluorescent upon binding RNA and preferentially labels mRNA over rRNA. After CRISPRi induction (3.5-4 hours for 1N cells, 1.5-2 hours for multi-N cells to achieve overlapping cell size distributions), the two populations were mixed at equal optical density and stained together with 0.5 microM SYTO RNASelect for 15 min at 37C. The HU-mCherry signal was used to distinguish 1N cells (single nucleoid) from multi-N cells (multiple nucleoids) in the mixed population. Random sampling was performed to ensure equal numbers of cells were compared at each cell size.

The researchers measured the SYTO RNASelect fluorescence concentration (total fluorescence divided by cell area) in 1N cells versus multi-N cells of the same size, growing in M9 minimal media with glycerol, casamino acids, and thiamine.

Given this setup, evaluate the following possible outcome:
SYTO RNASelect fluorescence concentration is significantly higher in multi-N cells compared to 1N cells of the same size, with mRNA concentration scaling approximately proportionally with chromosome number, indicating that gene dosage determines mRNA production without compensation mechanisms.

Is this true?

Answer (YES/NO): NO